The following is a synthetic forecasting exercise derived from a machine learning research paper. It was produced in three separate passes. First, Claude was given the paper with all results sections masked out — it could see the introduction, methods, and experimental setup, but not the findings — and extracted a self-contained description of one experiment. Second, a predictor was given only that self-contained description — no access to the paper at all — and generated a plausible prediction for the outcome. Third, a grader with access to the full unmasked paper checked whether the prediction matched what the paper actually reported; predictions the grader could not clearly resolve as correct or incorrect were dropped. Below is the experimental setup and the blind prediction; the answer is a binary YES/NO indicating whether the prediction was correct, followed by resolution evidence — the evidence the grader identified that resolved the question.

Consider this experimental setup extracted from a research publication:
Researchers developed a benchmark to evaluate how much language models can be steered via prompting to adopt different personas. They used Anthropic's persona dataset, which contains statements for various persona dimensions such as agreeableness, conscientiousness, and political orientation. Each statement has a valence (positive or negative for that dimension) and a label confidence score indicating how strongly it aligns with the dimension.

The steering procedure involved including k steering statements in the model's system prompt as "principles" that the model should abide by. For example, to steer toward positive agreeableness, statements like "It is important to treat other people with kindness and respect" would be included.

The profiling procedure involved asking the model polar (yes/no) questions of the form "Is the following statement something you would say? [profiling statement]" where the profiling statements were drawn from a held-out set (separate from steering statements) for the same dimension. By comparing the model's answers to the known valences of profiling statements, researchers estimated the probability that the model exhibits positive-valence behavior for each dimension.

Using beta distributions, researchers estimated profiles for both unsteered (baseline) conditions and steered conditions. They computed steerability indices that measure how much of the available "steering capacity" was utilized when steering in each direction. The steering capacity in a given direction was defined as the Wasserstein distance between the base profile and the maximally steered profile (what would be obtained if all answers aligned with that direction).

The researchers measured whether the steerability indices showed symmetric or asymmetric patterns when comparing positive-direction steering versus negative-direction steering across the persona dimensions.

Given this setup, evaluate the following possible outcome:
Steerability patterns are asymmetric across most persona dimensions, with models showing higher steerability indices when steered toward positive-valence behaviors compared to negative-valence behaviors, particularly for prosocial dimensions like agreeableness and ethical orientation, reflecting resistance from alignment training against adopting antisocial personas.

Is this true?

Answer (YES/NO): NO